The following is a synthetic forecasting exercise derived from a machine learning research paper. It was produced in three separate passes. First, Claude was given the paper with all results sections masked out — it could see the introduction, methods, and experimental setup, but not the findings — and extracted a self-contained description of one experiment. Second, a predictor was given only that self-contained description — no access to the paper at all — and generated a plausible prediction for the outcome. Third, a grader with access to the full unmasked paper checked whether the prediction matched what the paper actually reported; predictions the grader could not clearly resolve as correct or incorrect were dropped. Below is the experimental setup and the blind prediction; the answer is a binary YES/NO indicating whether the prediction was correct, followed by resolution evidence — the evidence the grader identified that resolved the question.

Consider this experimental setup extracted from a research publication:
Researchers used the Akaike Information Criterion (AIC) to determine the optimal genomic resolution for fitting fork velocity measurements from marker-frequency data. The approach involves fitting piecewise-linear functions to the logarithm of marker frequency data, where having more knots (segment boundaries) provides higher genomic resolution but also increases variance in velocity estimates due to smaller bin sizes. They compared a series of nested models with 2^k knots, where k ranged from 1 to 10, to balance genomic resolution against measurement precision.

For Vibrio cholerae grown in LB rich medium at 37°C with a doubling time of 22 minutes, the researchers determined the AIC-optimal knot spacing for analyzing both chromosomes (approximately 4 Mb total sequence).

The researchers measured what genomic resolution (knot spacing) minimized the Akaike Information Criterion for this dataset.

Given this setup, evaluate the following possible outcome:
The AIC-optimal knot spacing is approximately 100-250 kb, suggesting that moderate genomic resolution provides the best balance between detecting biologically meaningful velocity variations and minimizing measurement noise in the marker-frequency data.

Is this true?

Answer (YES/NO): YES